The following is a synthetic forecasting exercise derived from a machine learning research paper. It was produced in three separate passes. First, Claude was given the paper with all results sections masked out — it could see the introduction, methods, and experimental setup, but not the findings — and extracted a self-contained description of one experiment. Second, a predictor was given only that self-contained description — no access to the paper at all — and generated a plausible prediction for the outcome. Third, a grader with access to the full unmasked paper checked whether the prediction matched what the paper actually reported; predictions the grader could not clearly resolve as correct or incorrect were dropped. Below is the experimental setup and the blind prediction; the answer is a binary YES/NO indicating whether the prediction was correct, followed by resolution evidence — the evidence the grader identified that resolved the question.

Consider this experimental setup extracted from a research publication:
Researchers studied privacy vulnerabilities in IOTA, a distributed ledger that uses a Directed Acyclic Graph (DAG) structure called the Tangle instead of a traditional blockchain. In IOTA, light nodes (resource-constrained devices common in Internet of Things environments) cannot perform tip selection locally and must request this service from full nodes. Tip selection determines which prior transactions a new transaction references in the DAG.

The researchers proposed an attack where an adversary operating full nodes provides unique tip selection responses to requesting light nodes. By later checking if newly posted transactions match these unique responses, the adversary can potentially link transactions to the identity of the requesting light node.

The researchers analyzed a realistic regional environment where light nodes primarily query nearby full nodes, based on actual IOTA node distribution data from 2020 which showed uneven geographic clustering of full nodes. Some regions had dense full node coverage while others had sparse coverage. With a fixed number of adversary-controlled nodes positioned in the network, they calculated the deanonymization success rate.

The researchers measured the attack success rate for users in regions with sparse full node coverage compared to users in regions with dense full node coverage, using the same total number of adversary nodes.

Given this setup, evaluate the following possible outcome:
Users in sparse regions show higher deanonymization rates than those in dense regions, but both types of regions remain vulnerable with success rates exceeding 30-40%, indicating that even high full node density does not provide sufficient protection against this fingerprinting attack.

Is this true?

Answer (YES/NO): NO